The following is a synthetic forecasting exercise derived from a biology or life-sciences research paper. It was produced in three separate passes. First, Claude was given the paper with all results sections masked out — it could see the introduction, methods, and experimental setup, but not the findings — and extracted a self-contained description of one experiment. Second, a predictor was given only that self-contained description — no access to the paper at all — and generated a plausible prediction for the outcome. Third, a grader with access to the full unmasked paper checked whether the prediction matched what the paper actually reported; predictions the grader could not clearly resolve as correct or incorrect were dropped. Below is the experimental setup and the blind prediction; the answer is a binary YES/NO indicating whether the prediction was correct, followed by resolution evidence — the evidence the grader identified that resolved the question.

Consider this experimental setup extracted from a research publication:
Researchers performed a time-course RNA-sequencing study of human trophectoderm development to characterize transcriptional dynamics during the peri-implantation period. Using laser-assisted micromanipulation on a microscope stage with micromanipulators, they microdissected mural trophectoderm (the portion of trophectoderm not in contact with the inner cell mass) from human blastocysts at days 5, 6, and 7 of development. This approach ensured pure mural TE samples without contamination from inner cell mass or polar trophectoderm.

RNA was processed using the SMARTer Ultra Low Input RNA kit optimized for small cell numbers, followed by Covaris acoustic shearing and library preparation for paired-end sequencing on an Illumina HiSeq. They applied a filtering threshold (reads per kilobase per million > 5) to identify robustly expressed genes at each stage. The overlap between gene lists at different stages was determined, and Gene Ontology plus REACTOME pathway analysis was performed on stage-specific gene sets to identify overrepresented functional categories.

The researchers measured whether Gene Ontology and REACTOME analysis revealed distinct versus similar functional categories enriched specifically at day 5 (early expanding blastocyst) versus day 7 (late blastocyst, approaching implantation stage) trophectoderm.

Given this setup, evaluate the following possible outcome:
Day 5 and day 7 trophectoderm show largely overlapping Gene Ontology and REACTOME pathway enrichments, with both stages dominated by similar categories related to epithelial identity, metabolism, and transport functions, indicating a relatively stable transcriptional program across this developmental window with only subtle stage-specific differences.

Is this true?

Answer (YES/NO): NO